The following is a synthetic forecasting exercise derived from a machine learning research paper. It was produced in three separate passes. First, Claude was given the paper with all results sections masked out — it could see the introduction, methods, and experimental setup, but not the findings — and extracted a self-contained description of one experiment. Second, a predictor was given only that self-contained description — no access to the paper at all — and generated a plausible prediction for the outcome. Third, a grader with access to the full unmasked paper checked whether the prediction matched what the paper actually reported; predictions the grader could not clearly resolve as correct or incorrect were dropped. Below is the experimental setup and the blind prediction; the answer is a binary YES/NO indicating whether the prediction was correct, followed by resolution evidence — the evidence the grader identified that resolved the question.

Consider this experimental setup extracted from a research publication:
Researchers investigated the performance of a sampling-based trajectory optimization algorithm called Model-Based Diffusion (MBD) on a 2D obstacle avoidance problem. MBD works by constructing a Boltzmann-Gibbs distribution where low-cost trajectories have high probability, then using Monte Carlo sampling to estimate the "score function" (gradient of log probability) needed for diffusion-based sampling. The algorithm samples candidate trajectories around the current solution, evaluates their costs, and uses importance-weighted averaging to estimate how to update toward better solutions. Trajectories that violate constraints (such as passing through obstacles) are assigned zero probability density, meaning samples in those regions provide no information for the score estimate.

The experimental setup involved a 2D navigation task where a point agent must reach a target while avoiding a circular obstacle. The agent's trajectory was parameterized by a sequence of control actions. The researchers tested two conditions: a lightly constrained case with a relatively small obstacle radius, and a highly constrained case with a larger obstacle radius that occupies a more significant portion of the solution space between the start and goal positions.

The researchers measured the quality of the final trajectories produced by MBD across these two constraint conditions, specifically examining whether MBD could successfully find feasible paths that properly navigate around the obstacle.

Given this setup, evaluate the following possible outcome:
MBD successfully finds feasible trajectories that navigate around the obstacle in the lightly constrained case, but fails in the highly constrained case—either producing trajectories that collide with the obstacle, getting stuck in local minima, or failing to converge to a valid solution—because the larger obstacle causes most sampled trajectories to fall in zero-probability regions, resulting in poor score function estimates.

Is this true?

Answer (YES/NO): YES